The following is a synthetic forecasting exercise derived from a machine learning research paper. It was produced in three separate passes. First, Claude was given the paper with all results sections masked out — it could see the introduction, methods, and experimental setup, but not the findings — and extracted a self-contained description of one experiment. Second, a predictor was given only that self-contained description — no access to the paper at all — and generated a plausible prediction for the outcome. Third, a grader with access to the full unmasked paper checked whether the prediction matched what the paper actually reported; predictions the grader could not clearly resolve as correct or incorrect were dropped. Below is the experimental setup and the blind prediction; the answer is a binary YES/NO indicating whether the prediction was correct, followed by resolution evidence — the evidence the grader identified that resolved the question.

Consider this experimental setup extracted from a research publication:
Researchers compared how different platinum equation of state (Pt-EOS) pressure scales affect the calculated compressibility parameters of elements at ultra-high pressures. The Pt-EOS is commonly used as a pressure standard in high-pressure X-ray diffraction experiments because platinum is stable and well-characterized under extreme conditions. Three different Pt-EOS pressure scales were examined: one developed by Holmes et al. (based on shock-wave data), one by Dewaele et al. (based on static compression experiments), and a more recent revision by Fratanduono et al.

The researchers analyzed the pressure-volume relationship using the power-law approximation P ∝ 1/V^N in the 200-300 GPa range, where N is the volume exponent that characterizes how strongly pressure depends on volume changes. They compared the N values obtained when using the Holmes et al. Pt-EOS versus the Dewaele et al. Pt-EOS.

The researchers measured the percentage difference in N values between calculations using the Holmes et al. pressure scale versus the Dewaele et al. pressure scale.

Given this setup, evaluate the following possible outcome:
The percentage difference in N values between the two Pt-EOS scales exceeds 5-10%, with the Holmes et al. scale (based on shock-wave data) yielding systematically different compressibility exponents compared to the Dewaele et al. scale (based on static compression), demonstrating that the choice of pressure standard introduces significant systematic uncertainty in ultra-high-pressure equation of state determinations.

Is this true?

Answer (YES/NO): NO